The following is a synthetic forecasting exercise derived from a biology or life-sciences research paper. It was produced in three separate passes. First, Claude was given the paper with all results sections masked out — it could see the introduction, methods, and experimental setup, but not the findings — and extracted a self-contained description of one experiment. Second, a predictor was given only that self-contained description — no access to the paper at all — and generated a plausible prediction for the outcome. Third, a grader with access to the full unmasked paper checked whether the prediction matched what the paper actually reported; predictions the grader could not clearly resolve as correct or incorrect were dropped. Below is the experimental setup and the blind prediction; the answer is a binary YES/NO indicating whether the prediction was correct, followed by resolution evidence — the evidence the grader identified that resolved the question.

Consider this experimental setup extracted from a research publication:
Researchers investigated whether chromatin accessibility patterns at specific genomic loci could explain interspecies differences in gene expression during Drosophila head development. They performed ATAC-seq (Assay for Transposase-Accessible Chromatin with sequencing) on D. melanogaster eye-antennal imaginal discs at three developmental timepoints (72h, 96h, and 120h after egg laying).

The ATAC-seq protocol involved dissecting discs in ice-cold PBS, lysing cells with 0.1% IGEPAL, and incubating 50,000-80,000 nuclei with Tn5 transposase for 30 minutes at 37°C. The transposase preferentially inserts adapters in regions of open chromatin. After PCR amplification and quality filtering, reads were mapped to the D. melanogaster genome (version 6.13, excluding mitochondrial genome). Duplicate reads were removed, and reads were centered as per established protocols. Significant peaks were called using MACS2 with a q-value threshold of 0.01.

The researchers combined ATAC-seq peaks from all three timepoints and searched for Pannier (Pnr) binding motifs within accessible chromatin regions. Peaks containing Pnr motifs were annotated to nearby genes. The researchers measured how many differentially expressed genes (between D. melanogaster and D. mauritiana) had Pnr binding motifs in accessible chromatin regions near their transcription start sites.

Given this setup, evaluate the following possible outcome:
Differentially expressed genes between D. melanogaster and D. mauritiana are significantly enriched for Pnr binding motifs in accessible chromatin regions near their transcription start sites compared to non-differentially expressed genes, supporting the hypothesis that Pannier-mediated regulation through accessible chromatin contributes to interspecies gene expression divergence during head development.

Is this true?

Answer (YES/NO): YES